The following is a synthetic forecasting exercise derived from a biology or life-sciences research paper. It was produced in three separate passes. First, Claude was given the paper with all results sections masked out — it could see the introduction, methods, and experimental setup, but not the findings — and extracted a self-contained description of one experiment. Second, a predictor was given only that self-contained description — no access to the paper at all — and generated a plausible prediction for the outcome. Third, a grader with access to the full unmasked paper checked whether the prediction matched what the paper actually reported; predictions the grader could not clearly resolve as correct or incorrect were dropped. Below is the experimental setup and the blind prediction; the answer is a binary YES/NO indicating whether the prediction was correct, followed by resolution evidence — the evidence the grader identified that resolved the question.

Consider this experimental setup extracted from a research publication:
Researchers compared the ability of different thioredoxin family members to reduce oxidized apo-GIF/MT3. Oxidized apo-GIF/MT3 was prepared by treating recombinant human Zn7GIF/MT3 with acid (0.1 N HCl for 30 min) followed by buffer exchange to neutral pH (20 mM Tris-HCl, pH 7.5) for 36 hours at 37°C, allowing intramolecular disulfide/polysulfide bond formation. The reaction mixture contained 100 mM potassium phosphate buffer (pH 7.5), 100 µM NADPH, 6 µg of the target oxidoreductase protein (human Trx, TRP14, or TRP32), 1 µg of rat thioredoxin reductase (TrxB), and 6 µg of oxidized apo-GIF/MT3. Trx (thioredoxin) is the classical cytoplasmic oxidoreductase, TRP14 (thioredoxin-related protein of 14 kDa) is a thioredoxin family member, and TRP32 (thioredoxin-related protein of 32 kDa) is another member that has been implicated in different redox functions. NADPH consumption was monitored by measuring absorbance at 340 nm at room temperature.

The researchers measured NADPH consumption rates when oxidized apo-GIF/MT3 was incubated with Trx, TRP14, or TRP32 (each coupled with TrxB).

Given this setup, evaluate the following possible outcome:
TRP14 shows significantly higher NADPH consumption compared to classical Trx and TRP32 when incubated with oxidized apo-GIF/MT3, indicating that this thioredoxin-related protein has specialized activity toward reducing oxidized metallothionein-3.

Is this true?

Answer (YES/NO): NO